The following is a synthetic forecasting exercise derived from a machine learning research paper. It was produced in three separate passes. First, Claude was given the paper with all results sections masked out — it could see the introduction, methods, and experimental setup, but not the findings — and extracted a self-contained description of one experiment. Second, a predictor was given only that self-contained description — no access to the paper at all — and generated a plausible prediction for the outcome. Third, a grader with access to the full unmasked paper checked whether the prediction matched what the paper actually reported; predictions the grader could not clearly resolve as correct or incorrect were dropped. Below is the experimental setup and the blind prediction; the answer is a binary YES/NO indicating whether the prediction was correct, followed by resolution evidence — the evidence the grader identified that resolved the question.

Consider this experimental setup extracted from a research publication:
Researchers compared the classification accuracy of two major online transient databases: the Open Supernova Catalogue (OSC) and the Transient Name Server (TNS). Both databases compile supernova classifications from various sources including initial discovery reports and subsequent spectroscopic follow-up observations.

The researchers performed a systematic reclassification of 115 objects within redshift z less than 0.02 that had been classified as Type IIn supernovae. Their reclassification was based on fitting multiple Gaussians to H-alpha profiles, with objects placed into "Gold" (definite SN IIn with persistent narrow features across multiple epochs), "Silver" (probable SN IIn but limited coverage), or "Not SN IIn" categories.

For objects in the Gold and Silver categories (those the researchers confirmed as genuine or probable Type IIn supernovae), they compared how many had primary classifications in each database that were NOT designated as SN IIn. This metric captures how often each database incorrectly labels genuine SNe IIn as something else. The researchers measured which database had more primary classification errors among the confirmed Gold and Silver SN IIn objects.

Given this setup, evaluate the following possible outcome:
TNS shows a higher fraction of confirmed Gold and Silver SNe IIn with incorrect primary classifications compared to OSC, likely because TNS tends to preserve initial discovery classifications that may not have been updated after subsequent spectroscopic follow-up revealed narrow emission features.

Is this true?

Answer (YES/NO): NO